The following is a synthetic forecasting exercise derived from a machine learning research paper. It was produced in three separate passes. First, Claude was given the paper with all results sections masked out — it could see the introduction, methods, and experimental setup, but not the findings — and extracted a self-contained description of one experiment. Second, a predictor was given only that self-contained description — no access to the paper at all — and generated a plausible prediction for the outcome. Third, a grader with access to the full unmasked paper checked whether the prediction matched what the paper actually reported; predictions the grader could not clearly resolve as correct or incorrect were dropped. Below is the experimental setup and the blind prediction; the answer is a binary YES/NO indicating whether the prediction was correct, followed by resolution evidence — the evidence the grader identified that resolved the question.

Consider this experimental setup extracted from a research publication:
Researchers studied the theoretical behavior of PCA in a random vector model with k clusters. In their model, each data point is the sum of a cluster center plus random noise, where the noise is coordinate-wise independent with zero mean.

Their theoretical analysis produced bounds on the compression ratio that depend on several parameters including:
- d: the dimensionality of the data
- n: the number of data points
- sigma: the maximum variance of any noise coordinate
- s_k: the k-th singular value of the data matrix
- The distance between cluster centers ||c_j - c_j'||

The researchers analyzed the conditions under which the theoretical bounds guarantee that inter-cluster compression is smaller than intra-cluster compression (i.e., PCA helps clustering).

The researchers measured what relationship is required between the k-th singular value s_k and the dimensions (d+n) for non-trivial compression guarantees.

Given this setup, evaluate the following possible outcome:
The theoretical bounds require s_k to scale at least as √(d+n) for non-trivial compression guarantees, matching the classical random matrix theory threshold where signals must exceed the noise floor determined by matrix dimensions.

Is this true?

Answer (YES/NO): YES